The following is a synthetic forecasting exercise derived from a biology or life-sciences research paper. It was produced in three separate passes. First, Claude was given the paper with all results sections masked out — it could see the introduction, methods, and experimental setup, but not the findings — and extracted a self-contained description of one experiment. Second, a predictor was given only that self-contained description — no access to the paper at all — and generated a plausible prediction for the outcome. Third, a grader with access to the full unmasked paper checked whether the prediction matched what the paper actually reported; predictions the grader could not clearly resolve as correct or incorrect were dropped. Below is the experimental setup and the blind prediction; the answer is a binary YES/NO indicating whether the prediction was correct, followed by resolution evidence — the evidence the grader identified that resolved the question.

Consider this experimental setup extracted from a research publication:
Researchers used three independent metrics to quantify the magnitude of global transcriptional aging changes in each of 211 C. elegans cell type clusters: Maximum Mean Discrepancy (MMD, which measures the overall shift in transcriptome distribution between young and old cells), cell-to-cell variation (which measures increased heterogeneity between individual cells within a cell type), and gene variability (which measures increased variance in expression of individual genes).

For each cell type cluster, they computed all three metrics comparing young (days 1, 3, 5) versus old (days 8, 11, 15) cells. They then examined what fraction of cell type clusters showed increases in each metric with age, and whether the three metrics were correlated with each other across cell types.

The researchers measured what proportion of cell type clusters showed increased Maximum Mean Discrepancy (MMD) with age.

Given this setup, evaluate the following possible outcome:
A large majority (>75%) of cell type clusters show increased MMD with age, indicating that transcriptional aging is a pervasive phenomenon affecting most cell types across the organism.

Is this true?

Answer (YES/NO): YES